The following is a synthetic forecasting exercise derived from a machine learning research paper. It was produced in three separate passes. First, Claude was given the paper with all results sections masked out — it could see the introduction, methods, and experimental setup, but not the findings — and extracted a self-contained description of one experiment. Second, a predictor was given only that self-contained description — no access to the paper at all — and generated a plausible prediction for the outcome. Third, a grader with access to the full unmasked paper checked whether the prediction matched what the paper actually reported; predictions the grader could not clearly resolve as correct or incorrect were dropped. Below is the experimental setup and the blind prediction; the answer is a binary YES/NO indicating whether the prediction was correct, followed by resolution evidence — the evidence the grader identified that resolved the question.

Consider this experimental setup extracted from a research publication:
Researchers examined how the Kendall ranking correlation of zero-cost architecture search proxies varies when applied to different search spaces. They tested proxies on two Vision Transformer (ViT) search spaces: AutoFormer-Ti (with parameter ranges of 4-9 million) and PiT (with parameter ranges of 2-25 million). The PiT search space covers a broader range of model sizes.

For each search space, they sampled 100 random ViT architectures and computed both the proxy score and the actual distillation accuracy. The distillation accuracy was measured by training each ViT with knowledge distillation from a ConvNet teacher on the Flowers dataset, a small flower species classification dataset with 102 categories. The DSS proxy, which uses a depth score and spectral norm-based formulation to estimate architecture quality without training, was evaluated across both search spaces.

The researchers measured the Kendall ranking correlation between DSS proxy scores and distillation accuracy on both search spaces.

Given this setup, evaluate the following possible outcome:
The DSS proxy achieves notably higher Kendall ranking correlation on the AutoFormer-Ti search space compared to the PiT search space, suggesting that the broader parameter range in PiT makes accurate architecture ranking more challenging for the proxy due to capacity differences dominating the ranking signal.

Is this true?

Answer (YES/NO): NO